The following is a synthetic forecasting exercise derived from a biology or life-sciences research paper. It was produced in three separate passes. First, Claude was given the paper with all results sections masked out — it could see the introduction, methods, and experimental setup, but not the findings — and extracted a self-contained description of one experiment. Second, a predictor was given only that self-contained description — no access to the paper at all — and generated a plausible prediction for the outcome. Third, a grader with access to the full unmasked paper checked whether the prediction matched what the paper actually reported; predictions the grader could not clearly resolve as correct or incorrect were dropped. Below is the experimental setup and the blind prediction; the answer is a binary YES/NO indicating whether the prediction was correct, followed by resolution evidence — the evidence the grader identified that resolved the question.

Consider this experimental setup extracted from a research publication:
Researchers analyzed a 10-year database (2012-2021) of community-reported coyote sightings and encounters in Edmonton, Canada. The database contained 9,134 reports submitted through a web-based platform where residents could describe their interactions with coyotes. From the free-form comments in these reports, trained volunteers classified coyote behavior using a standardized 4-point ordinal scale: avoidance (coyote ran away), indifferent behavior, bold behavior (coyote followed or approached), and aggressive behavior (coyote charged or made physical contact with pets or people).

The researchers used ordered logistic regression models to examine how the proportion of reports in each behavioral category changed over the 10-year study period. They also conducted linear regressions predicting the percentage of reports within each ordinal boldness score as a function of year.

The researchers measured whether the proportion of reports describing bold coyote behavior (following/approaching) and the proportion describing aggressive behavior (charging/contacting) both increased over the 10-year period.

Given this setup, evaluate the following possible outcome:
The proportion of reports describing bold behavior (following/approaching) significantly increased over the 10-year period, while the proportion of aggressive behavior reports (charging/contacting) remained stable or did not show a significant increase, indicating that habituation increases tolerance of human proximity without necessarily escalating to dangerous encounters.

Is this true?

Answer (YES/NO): YES